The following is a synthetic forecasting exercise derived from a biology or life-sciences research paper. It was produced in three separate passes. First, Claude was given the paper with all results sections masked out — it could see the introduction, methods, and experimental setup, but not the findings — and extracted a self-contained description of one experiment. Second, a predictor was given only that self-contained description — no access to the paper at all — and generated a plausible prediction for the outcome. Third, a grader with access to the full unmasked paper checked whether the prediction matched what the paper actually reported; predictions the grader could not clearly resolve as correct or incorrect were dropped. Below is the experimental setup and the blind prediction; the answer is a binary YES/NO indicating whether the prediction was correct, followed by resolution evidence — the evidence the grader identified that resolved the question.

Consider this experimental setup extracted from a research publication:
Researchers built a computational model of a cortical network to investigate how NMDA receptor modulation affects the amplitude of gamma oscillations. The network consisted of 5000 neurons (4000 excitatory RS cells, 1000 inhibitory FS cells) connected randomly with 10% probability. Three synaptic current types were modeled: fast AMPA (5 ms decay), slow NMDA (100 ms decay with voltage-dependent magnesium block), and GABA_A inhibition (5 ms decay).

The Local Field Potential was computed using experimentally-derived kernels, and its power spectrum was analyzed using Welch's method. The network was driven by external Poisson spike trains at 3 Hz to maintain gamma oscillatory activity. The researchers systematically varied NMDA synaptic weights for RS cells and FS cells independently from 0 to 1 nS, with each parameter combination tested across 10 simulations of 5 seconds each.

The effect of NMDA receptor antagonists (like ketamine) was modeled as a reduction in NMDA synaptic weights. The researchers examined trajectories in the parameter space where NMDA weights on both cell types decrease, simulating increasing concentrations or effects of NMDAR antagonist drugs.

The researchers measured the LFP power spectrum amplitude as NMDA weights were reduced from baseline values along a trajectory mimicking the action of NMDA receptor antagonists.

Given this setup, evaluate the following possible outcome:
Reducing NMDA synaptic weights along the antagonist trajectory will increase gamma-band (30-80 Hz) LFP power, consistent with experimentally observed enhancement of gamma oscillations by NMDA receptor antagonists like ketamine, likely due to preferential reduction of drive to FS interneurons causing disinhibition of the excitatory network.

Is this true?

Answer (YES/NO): YES